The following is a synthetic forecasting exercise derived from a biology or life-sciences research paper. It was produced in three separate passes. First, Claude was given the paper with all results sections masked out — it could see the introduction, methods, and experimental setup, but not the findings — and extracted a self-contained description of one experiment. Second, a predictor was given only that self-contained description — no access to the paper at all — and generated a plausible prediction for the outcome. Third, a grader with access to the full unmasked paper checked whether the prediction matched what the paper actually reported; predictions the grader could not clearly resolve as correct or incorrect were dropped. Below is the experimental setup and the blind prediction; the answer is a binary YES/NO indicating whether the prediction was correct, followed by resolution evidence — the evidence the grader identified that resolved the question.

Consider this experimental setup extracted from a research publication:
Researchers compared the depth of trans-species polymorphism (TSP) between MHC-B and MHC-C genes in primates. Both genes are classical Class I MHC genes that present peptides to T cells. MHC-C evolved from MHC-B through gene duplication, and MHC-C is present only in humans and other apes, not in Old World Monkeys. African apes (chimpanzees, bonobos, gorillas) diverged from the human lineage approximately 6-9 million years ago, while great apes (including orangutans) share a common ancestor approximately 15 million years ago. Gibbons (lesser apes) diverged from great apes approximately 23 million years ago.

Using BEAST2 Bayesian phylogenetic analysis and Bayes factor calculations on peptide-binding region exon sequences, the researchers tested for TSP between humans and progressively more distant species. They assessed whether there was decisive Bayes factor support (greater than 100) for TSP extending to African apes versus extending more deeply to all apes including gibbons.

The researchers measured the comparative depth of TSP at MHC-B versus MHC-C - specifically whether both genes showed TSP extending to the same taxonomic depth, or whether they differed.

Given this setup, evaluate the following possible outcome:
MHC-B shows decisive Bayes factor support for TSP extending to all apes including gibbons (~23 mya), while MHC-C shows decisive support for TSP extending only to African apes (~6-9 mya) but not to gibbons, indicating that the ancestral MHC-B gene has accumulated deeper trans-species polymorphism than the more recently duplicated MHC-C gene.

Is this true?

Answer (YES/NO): YES